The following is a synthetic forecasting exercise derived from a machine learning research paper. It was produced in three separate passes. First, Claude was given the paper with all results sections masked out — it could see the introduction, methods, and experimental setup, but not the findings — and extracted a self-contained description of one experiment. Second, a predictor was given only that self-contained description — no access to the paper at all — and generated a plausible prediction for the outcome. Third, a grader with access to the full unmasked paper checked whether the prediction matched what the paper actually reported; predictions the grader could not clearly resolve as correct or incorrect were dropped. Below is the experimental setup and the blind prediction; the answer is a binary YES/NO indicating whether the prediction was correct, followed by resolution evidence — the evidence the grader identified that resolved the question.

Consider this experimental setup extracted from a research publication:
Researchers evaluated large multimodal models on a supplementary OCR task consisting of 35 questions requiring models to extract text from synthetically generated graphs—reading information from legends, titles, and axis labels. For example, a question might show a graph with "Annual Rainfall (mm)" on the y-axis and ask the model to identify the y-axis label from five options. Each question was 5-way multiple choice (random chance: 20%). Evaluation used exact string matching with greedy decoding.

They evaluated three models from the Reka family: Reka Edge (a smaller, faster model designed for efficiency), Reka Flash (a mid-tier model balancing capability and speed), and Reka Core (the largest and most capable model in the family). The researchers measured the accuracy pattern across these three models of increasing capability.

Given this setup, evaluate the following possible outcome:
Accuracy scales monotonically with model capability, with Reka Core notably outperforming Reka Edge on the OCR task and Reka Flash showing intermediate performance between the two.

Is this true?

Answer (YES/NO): NO